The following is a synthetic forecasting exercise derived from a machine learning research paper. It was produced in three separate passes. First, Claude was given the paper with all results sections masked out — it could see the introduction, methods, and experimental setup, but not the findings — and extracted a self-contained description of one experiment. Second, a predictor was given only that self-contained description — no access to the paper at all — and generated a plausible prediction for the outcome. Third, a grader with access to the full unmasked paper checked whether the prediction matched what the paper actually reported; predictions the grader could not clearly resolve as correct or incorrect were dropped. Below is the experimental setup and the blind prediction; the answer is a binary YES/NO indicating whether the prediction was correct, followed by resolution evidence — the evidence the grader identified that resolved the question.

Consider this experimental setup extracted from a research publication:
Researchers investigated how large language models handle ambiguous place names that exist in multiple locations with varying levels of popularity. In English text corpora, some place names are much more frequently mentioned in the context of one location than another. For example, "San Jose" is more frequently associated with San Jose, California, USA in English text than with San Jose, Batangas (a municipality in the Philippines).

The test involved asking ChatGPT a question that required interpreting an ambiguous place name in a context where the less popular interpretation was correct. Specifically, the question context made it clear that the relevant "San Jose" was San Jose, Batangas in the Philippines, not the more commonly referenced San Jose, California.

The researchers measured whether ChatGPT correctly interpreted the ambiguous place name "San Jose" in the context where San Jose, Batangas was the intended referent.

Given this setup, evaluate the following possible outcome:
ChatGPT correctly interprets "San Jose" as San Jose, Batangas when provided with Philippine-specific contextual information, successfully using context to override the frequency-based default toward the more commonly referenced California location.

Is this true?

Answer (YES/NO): NO